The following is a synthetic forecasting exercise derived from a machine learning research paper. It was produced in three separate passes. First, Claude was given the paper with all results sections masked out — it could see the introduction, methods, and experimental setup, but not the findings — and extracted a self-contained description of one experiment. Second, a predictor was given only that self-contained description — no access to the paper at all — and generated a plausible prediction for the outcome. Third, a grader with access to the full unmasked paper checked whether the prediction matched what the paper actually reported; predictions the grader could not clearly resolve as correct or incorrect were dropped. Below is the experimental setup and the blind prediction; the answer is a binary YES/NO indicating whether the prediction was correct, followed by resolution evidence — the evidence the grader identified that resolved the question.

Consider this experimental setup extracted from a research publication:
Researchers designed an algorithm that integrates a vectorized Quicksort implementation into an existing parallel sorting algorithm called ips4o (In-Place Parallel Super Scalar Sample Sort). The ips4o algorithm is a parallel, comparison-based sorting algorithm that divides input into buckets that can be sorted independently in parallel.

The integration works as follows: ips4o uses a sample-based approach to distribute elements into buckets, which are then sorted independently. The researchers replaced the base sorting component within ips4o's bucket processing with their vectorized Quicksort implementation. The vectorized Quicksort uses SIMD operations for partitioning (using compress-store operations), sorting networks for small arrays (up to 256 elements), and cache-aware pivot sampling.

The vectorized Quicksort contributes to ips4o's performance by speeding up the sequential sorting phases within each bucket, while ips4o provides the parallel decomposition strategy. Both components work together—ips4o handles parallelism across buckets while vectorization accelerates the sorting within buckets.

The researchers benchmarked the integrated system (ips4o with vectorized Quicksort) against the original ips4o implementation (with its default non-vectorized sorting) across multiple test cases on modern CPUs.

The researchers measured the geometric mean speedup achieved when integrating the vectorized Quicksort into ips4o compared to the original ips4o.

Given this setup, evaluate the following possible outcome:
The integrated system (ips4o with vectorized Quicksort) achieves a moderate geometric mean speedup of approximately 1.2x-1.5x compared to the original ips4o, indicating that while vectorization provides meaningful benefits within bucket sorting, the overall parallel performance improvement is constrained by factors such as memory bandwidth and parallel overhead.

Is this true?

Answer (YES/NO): NO